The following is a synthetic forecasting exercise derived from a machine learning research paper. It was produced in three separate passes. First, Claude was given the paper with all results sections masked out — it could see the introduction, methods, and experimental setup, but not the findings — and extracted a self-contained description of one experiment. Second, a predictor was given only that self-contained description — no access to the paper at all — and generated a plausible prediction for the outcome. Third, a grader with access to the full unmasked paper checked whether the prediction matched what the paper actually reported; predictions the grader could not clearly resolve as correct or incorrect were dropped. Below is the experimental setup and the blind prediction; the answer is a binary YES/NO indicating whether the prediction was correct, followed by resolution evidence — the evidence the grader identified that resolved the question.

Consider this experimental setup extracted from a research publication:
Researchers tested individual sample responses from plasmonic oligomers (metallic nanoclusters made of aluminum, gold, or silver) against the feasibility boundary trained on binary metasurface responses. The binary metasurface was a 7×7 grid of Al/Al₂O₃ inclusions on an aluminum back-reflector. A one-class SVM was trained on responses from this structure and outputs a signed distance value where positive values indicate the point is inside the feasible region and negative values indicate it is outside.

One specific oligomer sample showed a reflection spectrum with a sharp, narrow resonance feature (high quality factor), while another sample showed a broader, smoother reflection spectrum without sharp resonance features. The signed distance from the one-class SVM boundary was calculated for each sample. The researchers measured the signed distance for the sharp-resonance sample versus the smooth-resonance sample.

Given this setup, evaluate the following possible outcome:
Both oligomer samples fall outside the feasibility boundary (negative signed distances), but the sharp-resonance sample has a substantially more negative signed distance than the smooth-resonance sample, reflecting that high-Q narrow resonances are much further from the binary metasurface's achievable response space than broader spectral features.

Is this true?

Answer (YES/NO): YES